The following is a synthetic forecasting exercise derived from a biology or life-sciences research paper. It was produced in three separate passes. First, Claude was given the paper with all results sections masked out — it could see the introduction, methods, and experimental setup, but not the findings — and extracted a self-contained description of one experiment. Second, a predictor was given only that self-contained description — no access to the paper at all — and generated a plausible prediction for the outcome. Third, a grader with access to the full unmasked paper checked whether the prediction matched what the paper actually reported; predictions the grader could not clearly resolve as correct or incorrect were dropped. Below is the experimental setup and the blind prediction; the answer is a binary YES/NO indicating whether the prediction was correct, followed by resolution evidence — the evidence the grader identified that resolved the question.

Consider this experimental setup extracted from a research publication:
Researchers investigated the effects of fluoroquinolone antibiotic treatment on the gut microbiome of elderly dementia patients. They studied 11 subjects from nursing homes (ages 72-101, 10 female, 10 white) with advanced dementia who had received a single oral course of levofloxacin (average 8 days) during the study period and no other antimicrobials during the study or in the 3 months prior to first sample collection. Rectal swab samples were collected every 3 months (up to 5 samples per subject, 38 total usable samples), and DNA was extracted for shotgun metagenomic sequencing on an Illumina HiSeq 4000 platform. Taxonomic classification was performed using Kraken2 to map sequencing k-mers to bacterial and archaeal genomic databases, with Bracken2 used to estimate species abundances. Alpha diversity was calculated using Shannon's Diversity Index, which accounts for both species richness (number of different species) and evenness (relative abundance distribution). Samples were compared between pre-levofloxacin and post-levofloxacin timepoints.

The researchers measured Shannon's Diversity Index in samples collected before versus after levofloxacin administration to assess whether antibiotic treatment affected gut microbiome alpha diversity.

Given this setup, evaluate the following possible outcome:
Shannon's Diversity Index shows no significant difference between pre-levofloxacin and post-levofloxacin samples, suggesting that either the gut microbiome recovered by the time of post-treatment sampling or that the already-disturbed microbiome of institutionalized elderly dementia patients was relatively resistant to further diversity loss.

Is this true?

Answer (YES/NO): YES